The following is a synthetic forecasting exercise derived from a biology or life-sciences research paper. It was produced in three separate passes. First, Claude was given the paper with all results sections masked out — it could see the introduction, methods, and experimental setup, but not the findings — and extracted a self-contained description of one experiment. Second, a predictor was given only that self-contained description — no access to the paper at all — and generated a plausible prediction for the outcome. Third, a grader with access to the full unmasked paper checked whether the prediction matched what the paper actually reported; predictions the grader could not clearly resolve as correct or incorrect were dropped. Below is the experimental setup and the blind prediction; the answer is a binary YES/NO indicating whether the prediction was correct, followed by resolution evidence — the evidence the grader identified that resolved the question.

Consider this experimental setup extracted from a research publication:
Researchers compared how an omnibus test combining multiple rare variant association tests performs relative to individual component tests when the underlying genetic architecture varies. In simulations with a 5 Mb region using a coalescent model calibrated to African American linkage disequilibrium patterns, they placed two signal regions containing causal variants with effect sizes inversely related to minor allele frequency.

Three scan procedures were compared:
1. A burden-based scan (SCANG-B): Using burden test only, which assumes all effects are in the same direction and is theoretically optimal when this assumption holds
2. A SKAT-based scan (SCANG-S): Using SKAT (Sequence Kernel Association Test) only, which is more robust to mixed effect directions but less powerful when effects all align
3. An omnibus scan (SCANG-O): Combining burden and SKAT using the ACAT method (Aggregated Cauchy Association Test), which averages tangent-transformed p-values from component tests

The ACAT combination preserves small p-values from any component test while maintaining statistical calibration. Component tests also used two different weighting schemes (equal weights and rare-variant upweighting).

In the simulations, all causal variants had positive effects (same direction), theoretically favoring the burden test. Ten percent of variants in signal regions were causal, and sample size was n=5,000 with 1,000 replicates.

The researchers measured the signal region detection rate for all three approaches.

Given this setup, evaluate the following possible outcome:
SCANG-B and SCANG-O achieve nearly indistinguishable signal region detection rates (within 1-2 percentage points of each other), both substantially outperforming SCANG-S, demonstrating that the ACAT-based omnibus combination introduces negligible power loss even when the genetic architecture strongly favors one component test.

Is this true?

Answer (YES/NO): NO